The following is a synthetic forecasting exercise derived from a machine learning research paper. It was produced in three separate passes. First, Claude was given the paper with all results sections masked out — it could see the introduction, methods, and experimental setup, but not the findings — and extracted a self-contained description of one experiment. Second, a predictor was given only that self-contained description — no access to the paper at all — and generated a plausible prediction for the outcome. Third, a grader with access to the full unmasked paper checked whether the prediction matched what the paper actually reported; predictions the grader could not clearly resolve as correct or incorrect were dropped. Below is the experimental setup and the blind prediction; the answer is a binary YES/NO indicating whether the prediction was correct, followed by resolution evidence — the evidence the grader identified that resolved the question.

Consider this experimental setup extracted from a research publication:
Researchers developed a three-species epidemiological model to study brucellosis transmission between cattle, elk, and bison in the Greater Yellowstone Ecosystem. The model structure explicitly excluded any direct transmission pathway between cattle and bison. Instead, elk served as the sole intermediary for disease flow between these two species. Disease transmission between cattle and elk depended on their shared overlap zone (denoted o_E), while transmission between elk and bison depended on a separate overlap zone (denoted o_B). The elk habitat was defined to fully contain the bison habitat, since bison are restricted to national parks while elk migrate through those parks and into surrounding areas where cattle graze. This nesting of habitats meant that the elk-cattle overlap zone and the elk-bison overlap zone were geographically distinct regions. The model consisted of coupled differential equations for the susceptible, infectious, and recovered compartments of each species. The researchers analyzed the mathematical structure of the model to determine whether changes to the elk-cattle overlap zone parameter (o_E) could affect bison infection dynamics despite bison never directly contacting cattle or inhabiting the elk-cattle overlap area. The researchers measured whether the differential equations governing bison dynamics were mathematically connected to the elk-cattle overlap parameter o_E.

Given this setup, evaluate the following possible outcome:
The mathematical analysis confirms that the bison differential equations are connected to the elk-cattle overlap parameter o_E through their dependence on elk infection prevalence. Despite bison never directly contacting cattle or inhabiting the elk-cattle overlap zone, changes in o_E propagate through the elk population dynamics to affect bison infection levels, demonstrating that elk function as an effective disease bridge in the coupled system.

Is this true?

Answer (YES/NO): NO